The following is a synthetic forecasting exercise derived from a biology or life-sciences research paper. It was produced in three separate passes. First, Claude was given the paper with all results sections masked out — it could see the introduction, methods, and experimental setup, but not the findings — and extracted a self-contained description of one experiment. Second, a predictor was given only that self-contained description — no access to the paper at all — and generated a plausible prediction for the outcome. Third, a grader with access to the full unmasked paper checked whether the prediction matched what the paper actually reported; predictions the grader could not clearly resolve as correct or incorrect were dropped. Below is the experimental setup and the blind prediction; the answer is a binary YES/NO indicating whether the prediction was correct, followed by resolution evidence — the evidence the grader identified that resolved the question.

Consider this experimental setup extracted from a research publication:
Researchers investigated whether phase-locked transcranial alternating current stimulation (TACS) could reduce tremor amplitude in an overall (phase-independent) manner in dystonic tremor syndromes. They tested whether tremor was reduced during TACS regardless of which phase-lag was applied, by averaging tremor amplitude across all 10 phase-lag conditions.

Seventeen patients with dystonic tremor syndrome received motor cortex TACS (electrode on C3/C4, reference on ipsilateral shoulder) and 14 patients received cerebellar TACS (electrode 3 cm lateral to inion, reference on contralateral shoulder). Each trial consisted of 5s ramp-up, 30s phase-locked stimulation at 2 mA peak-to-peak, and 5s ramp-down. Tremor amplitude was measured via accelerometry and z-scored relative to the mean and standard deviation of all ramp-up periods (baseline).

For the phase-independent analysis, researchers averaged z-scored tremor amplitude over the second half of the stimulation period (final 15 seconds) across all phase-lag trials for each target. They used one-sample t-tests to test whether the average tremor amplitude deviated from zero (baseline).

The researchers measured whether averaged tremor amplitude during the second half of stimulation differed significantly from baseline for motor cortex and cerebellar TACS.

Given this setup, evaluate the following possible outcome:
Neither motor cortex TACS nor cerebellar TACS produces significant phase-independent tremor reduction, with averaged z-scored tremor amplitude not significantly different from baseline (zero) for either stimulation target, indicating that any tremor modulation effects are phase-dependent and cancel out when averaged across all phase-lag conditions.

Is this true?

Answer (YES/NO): YES